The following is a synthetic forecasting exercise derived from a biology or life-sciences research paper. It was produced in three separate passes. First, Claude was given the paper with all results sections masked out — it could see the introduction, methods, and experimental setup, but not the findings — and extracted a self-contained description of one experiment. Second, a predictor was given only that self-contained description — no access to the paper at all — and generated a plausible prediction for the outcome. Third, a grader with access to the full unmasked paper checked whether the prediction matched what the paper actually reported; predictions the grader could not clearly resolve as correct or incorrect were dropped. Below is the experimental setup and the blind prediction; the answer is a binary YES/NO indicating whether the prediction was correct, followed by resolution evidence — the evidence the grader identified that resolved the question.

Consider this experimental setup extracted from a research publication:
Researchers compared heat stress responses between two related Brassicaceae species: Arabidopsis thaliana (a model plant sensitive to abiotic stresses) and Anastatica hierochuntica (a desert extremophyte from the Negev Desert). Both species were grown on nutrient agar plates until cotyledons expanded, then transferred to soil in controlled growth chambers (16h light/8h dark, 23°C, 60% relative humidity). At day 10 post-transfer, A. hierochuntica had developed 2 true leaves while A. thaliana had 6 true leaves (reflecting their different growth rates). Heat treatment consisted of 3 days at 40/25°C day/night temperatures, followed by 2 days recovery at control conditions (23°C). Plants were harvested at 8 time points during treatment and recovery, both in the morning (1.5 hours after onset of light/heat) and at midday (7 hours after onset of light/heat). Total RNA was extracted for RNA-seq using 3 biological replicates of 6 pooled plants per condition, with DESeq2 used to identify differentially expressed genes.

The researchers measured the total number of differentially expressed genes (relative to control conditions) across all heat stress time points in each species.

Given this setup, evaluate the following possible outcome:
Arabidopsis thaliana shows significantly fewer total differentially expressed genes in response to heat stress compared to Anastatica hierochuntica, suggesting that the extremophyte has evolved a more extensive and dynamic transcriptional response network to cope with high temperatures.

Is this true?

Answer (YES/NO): NO